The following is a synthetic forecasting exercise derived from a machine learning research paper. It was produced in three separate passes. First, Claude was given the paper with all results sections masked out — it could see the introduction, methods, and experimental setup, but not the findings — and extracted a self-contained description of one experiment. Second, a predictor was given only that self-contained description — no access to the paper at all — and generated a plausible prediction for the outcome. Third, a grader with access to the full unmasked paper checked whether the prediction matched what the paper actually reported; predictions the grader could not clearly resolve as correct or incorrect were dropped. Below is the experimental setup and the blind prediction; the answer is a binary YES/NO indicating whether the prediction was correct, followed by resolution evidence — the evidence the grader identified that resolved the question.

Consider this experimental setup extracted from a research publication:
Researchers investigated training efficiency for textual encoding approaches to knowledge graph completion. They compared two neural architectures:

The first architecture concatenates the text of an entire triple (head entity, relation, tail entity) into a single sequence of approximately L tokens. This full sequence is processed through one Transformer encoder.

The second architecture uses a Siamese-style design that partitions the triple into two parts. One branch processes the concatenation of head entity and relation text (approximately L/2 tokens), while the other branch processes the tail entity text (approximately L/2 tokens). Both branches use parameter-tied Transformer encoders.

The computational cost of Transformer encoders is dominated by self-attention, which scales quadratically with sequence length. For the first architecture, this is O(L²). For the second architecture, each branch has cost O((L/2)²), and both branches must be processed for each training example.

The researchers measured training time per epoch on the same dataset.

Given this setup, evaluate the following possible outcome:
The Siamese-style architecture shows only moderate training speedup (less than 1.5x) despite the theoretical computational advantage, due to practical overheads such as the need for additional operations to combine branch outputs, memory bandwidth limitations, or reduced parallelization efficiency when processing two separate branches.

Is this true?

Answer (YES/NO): NO